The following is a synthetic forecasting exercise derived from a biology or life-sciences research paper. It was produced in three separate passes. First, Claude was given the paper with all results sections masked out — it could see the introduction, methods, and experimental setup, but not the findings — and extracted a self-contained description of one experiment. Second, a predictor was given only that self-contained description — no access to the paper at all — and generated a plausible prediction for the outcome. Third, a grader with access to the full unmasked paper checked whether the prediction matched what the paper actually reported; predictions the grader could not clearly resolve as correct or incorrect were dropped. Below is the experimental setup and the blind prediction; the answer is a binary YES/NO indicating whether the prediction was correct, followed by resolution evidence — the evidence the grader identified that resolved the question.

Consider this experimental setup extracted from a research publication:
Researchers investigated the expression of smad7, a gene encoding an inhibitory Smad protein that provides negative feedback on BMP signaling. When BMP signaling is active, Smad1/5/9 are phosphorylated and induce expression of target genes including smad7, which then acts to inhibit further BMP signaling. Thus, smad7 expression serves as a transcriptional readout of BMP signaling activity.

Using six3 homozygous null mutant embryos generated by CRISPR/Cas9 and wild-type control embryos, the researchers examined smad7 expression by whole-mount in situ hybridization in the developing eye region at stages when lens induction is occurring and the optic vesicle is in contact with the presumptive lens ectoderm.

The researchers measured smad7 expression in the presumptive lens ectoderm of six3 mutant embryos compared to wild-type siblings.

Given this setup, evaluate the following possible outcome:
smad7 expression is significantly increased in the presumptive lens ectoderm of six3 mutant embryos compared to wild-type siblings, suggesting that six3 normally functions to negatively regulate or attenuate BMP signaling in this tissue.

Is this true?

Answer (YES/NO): NO